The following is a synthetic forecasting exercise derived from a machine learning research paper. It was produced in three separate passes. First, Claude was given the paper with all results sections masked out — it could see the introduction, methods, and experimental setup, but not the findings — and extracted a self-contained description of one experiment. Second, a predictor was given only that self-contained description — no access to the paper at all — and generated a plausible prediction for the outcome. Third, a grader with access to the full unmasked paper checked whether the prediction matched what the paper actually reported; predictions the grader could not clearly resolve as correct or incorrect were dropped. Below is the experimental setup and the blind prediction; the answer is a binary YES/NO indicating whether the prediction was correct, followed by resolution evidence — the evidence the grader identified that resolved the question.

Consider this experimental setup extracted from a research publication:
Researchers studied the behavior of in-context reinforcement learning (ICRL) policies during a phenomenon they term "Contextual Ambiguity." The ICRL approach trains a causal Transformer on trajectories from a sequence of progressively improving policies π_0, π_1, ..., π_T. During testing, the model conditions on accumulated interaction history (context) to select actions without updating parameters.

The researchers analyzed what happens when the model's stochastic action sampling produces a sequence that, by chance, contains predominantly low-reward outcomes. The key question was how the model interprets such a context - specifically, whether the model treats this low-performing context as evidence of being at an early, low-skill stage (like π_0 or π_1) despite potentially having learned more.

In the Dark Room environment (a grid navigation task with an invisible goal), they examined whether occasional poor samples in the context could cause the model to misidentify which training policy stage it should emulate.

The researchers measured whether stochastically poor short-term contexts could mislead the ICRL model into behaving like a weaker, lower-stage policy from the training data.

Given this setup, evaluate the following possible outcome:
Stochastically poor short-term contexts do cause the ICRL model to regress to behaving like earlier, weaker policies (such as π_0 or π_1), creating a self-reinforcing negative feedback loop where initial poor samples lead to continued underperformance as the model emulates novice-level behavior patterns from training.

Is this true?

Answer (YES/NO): YES